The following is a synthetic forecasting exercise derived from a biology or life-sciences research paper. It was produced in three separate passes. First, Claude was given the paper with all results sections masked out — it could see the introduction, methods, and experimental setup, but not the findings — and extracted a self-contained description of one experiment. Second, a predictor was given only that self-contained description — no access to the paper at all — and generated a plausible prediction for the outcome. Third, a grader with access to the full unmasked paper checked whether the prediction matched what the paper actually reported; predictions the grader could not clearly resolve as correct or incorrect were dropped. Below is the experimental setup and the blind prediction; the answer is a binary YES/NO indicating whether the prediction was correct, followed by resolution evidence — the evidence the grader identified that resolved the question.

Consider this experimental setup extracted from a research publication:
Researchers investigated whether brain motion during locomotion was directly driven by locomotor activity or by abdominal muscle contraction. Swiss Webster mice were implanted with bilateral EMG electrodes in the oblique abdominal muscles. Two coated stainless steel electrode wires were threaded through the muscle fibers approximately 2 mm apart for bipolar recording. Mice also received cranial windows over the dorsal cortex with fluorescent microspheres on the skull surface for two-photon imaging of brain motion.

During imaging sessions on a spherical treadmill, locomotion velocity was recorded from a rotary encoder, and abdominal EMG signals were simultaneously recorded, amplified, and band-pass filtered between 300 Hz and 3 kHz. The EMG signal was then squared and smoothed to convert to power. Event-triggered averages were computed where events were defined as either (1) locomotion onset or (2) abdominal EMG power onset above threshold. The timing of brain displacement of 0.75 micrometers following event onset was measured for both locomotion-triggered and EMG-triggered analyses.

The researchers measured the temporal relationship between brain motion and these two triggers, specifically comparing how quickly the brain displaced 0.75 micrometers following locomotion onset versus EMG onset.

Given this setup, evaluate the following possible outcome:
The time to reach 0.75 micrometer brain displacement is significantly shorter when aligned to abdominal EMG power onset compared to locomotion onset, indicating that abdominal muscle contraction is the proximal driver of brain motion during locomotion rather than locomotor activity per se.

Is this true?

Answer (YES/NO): NO